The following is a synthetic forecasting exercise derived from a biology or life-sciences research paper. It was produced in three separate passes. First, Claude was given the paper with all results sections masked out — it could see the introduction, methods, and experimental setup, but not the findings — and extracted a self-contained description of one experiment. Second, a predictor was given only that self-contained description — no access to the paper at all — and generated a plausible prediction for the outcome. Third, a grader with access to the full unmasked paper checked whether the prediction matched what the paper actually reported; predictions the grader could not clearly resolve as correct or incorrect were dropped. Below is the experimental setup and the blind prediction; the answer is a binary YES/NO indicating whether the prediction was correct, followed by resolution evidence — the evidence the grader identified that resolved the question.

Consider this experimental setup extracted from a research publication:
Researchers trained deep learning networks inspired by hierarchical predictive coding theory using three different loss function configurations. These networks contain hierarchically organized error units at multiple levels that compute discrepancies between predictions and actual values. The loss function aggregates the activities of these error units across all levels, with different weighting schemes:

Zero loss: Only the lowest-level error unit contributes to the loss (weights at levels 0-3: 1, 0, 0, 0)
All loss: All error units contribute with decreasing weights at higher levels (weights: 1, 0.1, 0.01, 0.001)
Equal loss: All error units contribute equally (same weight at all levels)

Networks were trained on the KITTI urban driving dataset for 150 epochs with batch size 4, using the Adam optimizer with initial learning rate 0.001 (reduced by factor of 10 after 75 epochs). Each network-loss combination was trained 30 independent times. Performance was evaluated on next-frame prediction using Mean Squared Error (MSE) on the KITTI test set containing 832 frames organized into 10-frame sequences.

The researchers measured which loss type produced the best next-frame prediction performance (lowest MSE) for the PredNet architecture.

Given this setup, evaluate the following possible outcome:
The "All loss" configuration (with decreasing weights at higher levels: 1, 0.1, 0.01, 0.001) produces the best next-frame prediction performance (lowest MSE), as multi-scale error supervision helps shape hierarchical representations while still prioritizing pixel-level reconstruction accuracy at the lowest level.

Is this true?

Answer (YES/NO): NO